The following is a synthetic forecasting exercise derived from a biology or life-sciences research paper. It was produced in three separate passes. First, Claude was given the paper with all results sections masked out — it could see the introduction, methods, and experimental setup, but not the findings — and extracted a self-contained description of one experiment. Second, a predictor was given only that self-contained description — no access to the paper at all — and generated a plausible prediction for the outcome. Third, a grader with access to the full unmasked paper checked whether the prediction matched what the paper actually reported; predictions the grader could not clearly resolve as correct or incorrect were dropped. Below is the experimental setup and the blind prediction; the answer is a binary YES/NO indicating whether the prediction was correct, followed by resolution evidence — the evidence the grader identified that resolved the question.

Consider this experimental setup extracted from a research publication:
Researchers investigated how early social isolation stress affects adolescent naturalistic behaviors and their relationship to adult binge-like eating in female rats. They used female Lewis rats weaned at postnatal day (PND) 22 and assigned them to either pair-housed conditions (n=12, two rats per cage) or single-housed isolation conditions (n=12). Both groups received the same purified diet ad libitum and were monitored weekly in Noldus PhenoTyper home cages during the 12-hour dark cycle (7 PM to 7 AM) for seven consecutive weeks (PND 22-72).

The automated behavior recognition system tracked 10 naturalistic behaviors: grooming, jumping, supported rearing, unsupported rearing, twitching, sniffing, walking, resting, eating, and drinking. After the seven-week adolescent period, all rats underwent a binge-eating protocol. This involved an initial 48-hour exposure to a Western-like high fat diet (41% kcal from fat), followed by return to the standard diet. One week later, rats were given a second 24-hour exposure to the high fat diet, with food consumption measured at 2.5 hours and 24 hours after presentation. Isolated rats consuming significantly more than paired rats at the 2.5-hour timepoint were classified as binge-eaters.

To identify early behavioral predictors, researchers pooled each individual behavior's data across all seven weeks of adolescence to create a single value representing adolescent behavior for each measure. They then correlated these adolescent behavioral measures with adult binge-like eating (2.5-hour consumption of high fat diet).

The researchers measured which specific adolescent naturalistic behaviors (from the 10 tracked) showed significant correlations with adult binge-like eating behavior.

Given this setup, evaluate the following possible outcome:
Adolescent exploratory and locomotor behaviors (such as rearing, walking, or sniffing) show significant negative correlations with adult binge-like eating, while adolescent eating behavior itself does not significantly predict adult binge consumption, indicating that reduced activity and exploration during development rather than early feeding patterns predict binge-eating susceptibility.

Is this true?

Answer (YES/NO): NO